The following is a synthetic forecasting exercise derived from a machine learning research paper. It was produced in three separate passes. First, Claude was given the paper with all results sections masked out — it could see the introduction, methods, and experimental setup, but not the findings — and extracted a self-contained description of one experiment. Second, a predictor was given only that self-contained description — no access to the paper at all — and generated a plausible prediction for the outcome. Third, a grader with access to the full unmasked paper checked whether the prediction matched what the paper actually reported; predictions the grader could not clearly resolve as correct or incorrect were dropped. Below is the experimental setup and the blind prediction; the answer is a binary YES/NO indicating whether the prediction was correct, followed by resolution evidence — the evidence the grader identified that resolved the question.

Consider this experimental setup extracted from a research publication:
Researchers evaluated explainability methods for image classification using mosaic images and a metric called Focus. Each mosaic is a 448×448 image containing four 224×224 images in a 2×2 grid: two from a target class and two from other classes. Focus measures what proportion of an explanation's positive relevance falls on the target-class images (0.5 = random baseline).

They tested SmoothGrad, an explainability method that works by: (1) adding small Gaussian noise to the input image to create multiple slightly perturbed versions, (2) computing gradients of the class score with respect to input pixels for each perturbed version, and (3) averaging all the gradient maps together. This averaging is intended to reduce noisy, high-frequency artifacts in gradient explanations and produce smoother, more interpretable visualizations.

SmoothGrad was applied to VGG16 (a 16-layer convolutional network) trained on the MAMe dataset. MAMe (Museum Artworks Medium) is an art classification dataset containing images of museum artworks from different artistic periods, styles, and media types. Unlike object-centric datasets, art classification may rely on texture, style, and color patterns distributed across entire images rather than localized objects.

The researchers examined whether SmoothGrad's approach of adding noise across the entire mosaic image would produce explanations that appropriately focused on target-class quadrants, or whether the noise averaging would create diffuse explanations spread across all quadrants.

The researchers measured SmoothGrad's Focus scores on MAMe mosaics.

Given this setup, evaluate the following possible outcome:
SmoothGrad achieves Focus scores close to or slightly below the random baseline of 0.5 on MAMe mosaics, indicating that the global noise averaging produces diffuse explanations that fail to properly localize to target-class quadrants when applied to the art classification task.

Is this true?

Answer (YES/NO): YES